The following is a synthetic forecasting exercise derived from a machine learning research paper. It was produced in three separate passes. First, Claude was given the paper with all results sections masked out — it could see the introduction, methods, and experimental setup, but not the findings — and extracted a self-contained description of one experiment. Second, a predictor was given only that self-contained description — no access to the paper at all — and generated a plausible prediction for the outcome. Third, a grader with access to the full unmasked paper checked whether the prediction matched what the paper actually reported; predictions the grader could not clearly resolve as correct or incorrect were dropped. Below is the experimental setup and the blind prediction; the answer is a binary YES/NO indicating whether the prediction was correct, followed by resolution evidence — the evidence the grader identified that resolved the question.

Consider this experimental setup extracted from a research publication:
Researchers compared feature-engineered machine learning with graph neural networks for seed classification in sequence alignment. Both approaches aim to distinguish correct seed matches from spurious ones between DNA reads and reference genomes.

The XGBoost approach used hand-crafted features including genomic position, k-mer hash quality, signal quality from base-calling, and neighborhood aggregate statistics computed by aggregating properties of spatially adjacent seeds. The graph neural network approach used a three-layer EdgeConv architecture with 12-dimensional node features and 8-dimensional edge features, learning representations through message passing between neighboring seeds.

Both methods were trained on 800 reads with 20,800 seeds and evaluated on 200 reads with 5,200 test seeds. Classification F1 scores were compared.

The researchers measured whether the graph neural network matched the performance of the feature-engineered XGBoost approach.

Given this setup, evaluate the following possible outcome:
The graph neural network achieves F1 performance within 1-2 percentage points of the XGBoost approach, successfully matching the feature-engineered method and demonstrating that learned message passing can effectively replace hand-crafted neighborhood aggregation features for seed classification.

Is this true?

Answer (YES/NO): YES